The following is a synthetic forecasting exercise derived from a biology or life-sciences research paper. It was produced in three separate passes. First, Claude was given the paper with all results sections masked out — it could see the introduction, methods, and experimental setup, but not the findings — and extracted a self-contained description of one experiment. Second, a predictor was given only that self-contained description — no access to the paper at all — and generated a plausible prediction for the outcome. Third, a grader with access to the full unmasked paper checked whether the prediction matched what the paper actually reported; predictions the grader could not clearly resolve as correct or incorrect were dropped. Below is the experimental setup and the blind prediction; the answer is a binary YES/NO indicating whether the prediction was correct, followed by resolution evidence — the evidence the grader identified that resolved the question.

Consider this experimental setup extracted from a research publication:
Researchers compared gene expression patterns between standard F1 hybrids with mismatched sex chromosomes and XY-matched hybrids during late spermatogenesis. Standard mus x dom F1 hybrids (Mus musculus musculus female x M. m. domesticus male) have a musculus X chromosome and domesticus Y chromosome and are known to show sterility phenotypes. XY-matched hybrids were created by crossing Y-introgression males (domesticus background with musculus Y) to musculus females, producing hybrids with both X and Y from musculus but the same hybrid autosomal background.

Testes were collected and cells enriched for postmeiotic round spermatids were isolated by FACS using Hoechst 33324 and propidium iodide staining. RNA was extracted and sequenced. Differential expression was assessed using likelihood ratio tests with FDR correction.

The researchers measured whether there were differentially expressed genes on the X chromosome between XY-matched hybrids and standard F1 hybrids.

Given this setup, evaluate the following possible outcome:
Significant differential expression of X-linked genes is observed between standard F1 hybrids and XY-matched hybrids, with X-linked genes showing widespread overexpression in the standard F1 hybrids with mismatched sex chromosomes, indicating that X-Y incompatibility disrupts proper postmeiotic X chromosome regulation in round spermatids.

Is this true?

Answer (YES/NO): NO